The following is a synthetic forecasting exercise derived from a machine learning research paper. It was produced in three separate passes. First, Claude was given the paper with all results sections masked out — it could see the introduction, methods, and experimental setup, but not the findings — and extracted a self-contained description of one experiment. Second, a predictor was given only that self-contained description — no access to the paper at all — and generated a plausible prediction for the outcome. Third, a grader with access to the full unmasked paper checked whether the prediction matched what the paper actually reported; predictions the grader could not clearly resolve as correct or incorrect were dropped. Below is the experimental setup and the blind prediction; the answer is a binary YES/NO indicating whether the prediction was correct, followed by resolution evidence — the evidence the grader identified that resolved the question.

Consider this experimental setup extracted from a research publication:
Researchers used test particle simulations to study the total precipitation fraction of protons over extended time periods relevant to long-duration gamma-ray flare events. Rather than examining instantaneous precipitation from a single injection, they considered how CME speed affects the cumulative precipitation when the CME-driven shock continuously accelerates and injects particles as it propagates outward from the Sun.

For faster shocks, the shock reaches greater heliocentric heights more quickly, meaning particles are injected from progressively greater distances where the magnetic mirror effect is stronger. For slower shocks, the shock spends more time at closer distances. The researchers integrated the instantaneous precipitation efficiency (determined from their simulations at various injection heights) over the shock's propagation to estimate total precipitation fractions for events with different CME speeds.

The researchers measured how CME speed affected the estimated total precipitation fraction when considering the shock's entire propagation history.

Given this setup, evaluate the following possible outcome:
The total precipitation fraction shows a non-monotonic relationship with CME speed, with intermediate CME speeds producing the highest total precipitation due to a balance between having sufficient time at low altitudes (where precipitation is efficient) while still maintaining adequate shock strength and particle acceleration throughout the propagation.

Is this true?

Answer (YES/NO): NO